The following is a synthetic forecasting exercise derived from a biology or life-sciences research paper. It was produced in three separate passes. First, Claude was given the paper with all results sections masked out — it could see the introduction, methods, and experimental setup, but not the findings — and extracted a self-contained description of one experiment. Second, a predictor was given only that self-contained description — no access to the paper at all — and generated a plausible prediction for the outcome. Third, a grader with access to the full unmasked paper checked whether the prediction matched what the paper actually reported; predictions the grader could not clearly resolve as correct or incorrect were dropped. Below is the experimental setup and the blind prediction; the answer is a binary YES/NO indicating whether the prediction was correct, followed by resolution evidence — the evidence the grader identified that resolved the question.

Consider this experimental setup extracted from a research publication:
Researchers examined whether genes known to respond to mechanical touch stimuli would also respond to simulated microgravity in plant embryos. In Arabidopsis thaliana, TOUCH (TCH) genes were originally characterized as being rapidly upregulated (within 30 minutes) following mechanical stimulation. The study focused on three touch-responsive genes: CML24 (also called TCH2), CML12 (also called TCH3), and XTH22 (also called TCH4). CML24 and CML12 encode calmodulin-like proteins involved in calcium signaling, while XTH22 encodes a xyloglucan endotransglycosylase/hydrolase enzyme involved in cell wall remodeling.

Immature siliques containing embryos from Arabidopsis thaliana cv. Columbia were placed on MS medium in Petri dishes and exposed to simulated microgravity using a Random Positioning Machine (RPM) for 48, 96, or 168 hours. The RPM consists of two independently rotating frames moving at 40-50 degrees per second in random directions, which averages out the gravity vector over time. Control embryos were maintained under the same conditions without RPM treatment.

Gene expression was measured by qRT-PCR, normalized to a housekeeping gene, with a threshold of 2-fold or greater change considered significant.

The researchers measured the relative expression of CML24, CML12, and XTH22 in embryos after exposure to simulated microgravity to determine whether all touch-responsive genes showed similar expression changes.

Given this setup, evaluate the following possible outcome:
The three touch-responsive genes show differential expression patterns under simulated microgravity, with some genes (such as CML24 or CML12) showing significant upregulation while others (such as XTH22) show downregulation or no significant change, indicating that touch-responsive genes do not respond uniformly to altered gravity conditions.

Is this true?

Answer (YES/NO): YES